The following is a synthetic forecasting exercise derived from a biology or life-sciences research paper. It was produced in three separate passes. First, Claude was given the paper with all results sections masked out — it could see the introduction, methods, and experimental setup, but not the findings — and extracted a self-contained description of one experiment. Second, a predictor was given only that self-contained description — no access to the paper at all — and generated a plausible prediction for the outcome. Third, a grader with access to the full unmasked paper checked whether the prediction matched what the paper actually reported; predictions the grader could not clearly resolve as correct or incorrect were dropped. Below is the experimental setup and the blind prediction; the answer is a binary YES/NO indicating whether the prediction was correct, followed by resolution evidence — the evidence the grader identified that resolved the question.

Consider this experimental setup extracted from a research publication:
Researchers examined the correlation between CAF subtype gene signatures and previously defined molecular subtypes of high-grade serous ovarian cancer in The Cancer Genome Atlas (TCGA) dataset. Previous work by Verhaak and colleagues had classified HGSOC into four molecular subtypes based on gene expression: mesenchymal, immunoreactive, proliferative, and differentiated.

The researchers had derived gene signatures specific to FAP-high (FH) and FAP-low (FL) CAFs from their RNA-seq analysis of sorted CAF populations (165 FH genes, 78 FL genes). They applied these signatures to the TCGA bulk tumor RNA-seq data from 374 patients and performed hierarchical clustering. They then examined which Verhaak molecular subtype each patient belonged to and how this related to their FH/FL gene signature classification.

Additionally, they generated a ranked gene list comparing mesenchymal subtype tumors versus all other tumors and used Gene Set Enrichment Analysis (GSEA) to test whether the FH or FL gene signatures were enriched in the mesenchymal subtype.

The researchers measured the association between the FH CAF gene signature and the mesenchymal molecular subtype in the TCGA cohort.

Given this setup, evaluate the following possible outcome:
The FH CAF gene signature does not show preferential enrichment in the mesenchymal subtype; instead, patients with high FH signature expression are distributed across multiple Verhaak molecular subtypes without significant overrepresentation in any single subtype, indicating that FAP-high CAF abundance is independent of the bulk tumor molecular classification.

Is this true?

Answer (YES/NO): NO